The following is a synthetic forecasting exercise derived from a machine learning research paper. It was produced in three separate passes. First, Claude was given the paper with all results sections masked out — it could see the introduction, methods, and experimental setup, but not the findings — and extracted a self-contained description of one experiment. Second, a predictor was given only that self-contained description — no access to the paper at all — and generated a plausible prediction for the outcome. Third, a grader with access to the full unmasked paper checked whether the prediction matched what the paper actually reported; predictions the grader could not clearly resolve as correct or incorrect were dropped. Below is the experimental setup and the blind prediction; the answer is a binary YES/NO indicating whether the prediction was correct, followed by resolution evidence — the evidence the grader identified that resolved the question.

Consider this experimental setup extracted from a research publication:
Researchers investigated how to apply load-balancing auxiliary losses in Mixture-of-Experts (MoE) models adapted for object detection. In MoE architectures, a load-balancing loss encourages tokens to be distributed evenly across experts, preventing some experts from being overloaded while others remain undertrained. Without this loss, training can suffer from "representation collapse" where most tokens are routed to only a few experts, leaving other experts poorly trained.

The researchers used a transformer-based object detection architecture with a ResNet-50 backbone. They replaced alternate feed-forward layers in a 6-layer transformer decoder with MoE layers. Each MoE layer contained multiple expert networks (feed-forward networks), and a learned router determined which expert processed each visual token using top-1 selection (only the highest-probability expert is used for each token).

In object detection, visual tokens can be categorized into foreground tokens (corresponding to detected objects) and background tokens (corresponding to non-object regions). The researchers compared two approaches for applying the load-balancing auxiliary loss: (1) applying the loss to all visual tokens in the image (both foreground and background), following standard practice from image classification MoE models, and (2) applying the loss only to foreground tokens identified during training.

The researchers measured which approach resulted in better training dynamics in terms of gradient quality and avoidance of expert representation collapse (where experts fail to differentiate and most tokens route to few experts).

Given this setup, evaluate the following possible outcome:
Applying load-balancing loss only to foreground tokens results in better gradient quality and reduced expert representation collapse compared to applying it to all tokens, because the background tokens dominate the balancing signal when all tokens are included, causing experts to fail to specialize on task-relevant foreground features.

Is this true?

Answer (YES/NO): YES